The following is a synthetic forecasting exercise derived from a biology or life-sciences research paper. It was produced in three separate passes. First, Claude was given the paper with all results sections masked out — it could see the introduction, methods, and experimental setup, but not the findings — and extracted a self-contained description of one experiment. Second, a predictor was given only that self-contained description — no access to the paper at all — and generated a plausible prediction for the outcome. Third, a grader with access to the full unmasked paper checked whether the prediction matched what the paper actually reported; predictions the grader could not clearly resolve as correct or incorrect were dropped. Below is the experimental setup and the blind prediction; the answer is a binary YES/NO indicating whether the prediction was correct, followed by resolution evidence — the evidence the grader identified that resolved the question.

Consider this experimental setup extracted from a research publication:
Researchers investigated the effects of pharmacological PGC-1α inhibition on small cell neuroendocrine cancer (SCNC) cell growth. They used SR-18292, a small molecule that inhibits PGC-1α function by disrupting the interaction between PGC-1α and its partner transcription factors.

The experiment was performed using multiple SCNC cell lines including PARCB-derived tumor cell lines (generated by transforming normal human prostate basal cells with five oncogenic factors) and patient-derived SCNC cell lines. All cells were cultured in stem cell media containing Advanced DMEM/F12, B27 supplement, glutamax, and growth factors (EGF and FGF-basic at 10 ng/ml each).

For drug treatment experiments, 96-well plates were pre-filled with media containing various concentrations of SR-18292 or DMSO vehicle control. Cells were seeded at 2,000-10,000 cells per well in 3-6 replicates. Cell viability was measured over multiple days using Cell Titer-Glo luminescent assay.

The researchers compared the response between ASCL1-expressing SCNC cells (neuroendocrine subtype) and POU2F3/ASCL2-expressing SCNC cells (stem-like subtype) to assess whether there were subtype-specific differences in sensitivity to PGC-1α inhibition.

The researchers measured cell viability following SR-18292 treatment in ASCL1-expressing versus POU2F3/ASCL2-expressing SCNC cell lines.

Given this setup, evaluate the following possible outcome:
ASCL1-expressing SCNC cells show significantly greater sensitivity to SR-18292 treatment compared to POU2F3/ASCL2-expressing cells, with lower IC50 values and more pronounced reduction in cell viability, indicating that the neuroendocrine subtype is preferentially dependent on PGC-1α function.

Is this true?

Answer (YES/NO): NO